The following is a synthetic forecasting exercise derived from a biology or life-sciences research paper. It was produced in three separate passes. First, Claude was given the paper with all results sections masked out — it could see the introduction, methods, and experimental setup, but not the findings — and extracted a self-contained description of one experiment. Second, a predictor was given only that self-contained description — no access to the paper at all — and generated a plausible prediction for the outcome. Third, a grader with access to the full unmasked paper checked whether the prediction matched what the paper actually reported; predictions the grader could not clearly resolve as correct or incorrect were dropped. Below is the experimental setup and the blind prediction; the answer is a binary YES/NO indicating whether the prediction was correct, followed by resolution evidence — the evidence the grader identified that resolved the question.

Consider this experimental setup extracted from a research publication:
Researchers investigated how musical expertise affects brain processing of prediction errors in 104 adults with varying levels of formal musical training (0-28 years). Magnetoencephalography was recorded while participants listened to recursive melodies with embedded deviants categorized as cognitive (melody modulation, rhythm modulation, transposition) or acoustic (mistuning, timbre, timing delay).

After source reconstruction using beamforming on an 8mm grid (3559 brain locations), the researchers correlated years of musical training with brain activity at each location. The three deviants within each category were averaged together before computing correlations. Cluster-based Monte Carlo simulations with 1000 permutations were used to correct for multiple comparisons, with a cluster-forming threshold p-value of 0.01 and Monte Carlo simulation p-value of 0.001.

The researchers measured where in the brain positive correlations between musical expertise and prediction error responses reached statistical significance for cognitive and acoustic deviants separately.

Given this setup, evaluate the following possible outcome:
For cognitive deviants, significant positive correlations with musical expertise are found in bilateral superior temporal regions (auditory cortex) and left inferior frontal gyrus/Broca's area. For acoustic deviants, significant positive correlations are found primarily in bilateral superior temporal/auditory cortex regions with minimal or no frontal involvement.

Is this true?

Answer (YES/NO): NO